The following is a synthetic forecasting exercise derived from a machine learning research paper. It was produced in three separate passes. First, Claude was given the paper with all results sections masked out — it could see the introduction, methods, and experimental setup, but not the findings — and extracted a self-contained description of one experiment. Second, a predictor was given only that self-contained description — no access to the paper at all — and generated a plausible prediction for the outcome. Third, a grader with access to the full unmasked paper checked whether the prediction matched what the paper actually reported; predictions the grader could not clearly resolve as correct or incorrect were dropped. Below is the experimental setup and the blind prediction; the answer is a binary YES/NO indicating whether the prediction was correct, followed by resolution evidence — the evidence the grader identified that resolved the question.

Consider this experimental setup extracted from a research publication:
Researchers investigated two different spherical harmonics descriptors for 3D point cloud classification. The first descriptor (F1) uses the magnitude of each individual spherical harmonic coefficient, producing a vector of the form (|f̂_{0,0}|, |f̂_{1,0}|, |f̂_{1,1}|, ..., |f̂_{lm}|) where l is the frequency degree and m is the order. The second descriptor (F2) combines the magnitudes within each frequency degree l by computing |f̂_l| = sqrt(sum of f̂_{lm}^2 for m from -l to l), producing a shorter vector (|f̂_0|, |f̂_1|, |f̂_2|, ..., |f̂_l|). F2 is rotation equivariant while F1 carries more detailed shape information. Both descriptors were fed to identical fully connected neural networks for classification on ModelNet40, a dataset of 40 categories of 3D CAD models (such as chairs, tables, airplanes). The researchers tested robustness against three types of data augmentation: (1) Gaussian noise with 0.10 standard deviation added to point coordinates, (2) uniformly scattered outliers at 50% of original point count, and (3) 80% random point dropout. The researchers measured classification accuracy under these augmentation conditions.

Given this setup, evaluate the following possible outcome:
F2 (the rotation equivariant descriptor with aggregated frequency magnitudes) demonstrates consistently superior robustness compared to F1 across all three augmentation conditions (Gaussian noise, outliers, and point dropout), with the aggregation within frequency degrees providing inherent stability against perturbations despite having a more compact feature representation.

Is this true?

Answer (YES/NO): NO